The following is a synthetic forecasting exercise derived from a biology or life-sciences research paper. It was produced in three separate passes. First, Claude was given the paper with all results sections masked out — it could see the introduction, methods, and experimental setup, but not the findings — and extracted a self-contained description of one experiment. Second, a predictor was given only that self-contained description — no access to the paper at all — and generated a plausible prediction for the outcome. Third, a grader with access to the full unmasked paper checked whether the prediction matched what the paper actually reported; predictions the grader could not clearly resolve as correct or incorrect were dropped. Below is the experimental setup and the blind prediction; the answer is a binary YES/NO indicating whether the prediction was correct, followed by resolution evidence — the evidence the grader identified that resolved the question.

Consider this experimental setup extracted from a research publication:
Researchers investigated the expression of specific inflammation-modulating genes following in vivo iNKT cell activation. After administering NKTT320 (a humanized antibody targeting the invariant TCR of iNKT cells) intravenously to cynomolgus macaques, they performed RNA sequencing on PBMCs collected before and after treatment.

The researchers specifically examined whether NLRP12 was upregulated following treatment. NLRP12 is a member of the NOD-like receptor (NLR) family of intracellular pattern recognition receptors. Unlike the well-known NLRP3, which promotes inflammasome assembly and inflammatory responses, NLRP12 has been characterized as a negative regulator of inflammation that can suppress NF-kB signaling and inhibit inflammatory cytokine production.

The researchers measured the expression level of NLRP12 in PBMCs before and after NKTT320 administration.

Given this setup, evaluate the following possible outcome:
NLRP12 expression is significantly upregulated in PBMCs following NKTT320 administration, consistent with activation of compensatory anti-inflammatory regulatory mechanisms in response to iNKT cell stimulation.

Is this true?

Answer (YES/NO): YES